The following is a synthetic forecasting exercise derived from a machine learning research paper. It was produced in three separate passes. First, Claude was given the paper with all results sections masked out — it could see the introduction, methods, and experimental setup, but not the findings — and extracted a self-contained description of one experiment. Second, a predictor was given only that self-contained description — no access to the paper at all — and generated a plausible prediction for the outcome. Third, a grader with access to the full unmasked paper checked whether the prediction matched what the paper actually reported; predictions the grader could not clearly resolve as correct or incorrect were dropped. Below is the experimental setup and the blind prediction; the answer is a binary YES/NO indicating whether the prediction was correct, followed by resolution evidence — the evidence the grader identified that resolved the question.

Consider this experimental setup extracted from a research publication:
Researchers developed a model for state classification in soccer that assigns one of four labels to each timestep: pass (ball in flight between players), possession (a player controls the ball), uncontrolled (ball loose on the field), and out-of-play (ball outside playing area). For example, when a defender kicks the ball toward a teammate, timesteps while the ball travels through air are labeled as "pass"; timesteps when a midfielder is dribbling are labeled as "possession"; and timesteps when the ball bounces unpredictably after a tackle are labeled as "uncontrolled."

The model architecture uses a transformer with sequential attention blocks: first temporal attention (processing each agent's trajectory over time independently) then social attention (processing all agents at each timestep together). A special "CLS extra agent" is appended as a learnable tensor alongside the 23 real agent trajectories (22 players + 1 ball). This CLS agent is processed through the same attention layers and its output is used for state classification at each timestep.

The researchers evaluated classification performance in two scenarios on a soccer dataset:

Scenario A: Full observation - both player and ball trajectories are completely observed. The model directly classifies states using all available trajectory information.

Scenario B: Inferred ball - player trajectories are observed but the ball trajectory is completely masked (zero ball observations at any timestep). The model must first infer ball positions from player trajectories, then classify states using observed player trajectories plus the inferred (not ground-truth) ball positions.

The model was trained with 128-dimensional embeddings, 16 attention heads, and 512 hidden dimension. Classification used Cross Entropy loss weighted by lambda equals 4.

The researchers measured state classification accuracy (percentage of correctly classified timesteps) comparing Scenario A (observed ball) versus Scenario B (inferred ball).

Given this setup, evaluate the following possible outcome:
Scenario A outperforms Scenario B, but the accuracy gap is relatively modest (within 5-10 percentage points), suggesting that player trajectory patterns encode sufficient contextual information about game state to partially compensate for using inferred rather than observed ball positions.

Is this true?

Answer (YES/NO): YES